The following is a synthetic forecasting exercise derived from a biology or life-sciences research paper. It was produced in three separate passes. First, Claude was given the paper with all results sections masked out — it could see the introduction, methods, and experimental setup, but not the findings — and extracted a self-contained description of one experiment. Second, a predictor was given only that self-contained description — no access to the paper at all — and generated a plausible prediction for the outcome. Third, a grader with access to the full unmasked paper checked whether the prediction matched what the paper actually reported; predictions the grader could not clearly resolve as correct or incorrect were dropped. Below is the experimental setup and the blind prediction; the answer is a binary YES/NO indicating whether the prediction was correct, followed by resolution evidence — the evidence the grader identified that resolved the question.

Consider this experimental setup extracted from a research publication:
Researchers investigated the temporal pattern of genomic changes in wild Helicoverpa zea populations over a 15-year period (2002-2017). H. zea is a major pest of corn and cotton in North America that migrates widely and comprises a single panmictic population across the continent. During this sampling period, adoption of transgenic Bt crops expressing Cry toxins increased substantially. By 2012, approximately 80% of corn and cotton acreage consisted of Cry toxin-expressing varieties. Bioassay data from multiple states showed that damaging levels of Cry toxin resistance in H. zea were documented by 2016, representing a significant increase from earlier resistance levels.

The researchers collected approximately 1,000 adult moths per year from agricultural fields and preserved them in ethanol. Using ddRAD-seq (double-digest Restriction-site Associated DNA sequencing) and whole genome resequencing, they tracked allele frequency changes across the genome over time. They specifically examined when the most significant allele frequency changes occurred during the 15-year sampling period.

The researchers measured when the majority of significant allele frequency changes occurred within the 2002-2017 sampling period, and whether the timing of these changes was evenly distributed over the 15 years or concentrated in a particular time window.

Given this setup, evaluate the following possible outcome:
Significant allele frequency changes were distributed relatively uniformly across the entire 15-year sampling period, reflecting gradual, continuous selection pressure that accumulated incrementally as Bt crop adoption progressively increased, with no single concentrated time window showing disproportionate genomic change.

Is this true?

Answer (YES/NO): NO